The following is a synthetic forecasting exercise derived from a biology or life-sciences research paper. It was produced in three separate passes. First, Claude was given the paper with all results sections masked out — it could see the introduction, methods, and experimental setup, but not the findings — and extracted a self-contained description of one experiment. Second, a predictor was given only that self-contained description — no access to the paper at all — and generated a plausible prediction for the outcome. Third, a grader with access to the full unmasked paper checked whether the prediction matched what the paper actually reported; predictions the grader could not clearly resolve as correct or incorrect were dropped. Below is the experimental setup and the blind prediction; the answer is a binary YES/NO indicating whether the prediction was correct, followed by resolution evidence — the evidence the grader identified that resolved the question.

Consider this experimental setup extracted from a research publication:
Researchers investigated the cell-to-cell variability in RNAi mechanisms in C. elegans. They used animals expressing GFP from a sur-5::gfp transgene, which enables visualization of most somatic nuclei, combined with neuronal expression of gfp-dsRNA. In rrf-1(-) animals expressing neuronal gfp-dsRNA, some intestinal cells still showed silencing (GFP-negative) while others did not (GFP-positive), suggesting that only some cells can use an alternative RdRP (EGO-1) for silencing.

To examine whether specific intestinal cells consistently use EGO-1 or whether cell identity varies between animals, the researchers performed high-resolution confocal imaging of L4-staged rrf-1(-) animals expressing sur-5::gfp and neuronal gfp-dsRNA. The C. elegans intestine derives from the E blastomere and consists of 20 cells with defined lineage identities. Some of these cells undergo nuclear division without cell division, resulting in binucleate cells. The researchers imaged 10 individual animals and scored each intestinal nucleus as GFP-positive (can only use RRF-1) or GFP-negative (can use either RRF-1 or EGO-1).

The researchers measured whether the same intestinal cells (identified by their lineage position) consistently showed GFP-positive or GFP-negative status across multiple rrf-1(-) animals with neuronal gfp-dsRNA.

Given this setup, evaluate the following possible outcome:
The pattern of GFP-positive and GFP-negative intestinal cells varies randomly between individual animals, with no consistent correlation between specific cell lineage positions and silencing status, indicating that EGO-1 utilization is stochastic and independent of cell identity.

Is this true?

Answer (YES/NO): YES